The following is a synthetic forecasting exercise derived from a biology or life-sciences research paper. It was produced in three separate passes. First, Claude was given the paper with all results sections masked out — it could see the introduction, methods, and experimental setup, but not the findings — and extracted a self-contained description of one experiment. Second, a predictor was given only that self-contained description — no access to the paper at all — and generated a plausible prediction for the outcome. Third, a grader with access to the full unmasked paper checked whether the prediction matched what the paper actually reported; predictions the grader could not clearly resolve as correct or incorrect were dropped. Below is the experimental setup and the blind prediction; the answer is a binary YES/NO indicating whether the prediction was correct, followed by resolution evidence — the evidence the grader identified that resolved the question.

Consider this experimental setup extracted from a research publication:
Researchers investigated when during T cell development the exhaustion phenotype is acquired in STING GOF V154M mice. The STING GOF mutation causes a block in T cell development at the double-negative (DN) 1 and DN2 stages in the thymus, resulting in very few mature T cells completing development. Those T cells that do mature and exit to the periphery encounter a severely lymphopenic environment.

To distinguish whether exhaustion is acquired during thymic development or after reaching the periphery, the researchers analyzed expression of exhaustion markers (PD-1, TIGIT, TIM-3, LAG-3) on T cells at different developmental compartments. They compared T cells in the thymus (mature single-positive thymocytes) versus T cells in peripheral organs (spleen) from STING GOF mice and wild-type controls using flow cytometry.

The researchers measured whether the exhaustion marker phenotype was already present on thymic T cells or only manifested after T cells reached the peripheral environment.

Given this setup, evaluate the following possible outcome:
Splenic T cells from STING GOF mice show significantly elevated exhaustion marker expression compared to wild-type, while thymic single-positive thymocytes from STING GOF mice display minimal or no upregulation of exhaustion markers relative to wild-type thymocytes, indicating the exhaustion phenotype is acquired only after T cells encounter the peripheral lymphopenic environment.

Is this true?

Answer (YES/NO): YES